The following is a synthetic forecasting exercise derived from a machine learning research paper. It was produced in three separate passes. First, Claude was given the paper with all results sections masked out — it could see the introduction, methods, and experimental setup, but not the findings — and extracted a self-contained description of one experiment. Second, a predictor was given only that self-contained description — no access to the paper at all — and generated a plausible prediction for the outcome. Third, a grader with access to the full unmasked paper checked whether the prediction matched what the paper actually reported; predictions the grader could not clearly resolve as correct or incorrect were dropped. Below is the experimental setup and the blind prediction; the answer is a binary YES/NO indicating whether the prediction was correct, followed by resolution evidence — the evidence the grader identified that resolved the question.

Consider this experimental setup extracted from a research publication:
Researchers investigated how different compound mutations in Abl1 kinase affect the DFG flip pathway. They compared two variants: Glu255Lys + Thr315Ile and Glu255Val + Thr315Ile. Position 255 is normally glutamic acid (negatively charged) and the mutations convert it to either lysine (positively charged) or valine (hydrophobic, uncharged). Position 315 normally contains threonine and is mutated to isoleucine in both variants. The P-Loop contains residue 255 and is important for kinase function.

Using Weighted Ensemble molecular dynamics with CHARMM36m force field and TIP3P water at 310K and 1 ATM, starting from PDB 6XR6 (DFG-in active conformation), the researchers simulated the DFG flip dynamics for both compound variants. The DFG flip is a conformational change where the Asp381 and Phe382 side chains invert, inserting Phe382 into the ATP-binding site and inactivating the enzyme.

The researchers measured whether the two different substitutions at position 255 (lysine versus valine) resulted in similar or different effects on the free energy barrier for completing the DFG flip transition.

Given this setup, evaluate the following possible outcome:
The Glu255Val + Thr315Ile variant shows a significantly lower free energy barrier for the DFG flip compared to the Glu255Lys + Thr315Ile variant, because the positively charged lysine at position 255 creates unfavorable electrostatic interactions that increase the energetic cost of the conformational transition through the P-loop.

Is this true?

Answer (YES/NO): NO